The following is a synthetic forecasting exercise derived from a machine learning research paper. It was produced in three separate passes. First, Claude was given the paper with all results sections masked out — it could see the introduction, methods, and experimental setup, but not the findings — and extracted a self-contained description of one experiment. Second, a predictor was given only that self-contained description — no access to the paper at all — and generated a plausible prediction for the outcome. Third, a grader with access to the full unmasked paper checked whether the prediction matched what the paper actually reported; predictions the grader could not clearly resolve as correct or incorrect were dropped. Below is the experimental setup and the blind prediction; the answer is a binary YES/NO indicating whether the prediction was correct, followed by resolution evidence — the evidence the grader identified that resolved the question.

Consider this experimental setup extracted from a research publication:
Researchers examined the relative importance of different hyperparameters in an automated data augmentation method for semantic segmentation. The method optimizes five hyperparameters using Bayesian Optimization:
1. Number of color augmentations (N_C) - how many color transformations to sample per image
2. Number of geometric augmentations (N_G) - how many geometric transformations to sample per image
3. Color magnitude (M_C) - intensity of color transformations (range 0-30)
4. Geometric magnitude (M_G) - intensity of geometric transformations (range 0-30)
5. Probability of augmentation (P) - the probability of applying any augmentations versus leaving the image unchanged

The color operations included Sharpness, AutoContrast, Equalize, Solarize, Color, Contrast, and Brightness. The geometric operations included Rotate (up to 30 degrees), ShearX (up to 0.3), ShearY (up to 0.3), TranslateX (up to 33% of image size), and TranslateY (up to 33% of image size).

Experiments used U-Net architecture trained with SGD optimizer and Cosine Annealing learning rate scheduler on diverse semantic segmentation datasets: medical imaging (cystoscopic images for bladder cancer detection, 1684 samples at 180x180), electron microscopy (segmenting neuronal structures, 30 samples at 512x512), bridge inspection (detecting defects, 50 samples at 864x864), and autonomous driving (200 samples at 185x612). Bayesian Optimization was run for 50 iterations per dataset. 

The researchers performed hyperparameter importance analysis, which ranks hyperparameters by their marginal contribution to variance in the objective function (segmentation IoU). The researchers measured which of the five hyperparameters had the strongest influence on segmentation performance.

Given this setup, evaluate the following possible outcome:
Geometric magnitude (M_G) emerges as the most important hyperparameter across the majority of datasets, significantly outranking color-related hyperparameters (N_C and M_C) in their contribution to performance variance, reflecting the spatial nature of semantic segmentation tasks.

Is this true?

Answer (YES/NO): NO